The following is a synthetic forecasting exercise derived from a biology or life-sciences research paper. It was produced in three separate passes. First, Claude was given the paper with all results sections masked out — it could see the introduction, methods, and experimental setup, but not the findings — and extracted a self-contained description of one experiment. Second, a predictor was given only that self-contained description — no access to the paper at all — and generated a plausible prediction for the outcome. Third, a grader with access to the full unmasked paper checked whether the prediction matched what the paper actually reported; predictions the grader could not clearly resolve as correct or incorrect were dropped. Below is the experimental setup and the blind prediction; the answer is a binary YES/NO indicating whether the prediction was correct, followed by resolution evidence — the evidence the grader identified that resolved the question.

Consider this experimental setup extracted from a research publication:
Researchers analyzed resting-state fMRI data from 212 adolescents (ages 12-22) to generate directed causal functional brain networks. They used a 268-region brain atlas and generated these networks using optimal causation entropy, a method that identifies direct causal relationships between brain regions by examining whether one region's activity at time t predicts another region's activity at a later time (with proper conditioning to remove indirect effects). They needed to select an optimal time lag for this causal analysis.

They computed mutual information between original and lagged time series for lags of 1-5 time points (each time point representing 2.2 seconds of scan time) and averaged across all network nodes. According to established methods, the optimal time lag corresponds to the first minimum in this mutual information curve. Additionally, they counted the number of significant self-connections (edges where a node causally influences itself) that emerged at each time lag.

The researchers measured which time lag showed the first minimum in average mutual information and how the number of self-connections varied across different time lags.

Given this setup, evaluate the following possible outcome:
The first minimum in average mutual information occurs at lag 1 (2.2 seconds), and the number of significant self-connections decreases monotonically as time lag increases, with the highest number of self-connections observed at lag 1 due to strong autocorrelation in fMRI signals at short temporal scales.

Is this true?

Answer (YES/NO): NO